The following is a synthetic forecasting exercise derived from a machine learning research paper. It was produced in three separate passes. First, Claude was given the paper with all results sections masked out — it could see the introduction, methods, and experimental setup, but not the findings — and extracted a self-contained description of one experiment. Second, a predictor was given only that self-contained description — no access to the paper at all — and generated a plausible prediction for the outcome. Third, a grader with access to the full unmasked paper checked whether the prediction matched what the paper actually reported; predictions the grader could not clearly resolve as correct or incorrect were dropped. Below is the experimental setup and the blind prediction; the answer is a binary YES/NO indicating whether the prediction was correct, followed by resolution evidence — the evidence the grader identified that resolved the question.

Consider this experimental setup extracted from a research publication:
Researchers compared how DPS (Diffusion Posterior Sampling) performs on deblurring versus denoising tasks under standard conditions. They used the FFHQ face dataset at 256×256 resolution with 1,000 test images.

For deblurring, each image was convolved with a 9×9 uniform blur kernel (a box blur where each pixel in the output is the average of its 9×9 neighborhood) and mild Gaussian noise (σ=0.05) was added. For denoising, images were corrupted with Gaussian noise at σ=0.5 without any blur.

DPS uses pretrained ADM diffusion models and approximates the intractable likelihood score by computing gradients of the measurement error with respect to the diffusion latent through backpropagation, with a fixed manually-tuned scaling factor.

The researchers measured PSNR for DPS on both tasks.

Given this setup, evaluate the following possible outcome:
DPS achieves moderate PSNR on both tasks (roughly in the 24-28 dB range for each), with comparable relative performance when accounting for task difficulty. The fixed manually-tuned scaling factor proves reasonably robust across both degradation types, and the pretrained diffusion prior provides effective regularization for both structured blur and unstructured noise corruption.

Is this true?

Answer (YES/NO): YES